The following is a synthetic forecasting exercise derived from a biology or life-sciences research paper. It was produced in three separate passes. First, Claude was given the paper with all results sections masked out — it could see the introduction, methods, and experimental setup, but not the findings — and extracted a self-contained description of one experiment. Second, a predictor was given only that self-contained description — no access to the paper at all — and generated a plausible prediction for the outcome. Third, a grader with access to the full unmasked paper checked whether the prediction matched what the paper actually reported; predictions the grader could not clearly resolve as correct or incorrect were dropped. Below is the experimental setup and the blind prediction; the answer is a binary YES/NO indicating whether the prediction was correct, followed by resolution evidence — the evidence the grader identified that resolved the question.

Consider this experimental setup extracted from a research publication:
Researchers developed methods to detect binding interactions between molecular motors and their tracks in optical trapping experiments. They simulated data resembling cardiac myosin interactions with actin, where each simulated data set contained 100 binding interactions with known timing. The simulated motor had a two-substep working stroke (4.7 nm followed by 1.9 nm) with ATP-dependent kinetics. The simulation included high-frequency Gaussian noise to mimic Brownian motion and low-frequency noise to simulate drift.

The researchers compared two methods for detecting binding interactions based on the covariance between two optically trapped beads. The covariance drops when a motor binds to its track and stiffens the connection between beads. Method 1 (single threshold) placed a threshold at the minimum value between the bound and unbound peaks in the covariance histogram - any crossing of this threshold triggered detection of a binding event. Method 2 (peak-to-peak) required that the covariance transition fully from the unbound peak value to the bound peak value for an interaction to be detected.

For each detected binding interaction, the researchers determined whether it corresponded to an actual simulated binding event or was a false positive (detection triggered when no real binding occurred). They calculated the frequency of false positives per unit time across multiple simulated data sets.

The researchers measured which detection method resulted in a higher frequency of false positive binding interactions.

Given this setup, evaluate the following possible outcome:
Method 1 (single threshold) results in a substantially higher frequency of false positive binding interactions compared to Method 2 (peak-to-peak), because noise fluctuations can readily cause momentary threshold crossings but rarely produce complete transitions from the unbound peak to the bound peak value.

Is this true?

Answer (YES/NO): YES